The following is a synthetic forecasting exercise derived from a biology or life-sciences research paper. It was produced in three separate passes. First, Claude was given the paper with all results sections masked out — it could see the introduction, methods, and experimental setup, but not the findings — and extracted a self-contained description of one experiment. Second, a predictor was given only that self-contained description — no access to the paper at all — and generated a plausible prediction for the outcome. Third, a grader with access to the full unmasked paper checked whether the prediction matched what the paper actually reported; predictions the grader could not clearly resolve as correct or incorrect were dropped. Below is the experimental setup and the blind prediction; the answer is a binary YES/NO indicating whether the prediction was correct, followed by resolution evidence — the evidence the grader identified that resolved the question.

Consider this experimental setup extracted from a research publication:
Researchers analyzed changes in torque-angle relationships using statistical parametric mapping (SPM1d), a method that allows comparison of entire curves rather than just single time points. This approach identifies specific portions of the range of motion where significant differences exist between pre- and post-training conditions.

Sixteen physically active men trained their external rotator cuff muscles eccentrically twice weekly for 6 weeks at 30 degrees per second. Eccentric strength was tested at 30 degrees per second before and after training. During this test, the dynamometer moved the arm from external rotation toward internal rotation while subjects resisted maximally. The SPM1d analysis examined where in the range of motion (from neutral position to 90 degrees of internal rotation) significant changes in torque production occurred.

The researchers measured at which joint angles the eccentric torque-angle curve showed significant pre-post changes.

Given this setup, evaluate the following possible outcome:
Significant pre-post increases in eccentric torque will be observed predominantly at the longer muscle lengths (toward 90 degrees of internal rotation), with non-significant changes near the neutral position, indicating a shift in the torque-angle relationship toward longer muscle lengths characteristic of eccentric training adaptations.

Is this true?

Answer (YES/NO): NO